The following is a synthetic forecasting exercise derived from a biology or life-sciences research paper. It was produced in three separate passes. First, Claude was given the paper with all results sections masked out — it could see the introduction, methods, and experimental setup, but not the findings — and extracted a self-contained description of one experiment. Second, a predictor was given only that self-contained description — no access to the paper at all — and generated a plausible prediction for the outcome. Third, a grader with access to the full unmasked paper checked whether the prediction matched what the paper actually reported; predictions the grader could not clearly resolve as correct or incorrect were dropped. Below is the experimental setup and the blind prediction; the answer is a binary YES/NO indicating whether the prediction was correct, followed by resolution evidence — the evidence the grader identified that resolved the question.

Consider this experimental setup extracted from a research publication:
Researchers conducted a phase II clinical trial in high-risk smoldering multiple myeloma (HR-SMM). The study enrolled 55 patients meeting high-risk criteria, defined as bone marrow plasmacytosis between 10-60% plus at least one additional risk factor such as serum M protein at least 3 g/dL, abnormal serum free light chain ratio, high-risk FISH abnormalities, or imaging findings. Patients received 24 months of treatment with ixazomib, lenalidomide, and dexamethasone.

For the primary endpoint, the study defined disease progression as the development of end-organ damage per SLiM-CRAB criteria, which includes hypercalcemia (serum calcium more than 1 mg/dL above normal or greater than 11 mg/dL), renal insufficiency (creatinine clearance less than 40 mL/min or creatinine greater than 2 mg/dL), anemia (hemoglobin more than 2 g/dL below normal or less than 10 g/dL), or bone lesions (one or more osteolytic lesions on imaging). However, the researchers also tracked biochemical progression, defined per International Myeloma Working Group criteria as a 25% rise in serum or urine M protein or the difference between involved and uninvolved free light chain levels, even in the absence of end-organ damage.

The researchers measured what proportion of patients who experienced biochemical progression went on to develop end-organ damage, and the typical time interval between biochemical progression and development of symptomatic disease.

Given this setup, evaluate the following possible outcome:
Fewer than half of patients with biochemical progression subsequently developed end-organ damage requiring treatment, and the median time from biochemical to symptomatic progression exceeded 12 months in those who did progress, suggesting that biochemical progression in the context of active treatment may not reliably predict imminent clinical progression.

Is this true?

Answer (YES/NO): NO